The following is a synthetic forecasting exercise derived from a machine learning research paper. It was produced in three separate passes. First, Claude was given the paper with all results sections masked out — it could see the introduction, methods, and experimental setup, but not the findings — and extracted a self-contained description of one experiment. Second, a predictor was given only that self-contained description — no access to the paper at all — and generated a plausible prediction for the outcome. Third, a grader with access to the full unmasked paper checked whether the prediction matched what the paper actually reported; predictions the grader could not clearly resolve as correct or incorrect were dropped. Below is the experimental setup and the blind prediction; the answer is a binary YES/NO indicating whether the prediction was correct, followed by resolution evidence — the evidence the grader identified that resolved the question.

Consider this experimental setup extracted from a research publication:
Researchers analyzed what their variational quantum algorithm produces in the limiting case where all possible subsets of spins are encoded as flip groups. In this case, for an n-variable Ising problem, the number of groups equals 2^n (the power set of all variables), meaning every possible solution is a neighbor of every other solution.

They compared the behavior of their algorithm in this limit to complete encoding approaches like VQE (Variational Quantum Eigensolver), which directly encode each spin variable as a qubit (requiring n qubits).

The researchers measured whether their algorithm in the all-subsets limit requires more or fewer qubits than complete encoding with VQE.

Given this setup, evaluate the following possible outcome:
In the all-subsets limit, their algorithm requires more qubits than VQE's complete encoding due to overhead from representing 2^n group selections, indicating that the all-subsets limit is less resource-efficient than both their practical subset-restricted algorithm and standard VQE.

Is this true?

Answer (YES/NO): NO